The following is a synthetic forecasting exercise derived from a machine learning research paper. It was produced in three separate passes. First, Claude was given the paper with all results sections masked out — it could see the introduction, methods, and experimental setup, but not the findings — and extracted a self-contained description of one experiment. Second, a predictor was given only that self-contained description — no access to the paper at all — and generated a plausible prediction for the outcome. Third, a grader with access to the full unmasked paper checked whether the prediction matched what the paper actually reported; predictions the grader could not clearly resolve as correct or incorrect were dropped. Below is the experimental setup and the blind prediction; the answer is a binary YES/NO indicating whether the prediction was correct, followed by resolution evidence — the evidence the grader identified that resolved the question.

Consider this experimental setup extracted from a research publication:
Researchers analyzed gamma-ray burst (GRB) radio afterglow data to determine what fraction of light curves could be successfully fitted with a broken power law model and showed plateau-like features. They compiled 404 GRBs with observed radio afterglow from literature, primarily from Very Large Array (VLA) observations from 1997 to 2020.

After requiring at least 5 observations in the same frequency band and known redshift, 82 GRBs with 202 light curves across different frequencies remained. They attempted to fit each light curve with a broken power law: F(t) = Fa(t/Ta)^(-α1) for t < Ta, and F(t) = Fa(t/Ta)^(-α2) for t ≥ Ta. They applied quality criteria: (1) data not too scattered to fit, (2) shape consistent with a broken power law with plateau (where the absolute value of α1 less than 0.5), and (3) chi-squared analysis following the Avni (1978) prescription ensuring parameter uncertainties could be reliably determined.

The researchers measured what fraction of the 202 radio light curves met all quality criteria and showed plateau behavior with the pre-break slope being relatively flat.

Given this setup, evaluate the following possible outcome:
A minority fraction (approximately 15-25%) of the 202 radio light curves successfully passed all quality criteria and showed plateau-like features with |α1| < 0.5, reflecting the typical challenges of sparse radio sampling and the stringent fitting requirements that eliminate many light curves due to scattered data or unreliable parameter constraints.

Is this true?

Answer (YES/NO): NO